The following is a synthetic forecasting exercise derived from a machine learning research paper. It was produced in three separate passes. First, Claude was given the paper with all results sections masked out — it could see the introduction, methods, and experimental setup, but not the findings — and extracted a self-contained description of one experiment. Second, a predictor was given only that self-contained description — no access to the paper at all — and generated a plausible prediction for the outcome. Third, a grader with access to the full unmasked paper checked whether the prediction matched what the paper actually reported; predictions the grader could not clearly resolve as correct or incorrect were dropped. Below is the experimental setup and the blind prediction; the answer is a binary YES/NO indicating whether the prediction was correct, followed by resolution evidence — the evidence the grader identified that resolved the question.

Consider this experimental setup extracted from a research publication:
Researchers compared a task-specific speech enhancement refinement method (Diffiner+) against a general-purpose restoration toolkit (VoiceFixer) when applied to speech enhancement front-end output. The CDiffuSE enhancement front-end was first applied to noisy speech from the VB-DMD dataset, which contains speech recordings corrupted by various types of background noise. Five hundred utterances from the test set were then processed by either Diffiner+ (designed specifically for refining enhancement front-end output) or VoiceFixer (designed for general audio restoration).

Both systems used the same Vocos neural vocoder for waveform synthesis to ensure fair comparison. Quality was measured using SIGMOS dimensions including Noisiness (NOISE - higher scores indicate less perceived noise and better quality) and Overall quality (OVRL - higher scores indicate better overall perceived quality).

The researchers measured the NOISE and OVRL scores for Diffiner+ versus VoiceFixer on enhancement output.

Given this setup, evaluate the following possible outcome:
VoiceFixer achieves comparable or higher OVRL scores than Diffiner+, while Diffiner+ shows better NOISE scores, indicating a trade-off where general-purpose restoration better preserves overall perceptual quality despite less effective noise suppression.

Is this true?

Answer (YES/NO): YES